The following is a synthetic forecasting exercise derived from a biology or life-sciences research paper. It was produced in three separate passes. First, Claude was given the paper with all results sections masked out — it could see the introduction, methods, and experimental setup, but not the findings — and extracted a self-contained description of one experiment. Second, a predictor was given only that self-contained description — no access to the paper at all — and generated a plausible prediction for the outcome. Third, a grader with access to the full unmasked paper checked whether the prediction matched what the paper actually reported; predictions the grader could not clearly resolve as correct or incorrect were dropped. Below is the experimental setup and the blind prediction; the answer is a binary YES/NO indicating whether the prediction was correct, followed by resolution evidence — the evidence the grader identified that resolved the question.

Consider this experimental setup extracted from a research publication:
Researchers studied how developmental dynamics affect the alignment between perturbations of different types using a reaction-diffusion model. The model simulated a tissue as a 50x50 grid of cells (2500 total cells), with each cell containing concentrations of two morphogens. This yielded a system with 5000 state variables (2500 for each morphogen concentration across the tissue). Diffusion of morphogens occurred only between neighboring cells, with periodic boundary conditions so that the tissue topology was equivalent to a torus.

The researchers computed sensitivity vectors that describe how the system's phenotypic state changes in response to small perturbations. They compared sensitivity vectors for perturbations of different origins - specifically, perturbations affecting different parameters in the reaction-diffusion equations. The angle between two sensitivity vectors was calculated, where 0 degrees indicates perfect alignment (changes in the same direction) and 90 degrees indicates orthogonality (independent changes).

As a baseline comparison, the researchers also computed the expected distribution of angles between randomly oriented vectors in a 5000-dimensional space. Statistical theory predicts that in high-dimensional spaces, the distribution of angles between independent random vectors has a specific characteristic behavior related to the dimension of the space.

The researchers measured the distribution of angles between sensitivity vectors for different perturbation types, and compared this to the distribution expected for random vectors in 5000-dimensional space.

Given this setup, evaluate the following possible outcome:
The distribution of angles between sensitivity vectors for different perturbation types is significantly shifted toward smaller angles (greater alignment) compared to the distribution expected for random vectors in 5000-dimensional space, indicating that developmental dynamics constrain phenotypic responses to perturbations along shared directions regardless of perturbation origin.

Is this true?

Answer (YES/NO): YES